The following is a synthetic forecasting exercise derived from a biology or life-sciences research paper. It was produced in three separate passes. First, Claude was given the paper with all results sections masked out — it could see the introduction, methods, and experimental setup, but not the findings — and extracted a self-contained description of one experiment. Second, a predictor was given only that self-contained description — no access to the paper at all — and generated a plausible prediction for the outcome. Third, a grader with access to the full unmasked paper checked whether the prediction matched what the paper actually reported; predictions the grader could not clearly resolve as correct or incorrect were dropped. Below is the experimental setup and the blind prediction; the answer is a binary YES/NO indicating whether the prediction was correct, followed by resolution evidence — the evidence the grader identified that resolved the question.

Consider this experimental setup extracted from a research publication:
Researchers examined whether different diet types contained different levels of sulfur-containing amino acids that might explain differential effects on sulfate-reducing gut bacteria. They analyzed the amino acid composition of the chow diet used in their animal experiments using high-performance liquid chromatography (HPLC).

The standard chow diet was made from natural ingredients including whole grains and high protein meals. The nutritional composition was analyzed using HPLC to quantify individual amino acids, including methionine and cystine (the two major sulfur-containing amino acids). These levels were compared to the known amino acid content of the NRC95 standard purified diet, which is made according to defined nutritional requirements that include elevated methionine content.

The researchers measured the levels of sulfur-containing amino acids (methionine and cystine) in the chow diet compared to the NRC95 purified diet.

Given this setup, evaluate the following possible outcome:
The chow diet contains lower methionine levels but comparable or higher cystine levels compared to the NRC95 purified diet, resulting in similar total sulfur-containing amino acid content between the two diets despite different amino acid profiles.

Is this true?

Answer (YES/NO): NO